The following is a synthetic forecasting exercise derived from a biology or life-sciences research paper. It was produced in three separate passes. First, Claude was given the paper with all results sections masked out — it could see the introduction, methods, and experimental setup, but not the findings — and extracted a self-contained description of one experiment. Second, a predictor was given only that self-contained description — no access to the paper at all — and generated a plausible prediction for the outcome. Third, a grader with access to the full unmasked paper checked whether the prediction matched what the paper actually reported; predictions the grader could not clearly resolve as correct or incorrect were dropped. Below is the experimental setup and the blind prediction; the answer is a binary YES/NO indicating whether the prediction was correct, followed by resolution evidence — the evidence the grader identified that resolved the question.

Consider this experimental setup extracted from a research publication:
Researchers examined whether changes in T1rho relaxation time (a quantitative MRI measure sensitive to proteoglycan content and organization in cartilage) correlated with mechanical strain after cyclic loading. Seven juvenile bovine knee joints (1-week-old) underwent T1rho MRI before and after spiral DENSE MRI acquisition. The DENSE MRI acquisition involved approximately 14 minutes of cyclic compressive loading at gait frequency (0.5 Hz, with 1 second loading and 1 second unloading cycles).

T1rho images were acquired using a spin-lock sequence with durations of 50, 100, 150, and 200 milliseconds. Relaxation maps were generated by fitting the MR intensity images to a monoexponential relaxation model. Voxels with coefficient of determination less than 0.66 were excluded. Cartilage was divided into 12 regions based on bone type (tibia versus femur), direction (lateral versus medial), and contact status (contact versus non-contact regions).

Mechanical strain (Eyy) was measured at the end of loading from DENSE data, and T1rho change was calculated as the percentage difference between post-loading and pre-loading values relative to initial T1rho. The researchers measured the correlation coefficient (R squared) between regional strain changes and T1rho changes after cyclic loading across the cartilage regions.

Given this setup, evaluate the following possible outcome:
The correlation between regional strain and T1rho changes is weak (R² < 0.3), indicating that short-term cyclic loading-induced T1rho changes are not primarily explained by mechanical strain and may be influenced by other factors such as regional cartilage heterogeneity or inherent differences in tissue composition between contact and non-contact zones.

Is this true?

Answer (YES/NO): NO